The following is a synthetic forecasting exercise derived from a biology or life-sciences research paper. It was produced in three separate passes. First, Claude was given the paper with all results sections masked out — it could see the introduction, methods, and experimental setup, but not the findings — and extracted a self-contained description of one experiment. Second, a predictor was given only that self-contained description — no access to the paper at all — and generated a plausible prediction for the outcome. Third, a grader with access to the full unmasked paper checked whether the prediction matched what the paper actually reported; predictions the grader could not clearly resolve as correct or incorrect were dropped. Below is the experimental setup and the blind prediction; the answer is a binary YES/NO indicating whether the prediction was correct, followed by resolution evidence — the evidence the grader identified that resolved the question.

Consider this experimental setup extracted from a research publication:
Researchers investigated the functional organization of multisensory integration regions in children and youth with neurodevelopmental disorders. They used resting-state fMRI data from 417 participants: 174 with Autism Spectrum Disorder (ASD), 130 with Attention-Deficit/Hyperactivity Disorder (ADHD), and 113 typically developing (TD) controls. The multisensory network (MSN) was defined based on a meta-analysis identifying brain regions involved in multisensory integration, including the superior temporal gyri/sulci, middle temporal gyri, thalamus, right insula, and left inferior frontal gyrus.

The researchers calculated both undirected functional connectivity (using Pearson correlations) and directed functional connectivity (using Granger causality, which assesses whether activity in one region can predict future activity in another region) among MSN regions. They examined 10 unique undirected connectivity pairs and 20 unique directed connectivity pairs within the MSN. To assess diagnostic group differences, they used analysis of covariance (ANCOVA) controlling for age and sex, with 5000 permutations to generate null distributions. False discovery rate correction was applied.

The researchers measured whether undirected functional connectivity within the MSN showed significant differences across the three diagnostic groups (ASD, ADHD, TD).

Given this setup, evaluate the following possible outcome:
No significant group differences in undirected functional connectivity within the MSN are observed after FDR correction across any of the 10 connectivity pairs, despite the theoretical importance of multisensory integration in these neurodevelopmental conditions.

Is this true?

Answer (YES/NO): NO